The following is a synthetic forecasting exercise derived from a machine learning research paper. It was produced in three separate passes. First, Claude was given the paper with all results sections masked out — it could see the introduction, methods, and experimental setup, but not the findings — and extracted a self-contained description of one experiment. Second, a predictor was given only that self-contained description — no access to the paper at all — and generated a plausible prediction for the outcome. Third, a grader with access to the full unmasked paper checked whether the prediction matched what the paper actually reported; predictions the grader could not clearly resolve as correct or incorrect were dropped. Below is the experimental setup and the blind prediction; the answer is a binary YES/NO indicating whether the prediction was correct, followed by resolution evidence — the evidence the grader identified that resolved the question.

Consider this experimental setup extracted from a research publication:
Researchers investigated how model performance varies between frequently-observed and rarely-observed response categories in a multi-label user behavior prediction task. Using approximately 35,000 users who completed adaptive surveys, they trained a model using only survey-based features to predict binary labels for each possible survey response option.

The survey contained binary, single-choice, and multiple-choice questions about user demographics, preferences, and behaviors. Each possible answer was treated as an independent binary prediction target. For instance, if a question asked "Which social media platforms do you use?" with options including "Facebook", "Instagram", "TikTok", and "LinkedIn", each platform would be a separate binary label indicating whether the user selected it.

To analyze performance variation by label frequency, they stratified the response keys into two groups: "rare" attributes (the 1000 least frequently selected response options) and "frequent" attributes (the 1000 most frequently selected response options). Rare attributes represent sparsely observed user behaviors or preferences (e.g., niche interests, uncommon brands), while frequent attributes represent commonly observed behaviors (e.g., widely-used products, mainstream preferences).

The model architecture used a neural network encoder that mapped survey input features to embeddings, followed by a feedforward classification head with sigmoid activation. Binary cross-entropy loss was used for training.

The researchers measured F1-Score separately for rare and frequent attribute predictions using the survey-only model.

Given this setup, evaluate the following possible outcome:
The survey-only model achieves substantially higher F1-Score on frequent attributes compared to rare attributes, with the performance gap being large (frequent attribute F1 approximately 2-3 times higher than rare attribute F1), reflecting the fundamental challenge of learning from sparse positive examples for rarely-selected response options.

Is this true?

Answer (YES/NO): NO